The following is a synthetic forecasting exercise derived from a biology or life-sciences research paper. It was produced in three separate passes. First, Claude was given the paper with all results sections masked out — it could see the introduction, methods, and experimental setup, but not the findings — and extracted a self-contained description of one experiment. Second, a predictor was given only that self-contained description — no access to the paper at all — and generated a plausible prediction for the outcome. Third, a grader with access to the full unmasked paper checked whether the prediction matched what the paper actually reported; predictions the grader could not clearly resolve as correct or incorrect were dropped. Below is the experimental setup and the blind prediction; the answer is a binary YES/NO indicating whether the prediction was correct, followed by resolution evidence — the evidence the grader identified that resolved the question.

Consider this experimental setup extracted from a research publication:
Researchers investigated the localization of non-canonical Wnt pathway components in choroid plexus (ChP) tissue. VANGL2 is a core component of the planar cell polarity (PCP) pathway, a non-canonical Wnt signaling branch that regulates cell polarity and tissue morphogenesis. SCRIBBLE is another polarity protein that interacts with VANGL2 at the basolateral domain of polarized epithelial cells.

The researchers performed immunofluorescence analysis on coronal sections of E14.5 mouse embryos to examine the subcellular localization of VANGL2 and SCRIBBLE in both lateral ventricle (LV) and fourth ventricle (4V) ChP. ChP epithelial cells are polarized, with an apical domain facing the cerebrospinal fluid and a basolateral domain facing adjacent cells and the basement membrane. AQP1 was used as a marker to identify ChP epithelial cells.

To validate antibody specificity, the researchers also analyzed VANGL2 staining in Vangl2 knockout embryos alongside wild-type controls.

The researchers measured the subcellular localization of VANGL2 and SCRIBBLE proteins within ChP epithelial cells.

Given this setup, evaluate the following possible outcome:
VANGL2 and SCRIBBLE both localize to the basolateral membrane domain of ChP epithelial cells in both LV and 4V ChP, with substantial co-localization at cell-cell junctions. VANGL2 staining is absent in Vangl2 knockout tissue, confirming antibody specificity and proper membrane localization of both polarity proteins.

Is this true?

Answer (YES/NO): YES